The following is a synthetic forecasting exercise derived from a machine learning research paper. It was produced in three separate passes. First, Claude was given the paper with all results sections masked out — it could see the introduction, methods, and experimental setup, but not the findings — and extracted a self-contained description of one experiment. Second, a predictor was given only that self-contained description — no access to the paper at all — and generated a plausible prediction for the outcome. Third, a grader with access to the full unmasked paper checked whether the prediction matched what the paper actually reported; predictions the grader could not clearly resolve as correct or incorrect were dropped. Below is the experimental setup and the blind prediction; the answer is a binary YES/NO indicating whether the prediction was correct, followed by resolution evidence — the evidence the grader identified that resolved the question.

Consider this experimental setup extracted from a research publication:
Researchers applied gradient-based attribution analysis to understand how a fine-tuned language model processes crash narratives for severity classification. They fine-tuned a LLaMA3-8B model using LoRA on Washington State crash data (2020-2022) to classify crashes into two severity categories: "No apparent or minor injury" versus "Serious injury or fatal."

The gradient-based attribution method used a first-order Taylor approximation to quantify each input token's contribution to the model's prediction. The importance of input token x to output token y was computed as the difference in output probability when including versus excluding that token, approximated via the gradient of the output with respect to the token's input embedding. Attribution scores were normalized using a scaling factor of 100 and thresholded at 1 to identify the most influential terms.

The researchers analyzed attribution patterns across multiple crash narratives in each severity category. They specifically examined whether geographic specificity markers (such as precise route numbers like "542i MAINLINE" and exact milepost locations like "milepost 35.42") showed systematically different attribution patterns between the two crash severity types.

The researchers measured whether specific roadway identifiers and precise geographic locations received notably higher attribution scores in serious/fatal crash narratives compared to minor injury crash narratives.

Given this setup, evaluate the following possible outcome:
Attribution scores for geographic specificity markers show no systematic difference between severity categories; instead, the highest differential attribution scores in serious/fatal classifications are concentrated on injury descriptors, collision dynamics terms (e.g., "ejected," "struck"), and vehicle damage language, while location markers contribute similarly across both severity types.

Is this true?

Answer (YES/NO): NO